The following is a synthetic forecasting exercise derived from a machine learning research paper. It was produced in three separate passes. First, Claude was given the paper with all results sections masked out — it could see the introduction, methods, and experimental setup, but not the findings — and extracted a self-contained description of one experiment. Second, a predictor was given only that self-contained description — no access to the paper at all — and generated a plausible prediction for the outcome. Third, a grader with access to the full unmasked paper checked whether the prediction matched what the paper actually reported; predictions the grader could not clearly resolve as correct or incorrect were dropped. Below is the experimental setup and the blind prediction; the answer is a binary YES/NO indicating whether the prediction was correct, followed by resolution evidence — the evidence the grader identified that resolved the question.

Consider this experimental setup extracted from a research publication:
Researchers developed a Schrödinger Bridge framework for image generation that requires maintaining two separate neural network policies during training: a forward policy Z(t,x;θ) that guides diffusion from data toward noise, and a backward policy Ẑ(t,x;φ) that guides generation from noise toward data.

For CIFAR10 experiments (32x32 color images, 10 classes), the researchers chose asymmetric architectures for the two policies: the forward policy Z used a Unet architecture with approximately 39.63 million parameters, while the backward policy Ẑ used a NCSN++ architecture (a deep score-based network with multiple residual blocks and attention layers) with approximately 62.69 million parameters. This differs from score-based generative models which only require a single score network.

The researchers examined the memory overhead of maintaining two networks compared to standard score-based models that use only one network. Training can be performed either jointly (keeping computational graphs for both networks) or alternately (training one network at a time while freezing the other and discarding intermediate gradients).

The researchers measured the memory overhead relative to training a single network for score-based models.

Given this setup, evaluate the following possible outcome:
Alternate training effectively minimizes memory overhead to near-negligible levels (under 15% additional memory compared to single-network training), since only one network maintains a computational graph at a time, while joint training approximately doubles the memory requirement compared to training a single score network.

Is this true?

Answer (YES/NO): NO